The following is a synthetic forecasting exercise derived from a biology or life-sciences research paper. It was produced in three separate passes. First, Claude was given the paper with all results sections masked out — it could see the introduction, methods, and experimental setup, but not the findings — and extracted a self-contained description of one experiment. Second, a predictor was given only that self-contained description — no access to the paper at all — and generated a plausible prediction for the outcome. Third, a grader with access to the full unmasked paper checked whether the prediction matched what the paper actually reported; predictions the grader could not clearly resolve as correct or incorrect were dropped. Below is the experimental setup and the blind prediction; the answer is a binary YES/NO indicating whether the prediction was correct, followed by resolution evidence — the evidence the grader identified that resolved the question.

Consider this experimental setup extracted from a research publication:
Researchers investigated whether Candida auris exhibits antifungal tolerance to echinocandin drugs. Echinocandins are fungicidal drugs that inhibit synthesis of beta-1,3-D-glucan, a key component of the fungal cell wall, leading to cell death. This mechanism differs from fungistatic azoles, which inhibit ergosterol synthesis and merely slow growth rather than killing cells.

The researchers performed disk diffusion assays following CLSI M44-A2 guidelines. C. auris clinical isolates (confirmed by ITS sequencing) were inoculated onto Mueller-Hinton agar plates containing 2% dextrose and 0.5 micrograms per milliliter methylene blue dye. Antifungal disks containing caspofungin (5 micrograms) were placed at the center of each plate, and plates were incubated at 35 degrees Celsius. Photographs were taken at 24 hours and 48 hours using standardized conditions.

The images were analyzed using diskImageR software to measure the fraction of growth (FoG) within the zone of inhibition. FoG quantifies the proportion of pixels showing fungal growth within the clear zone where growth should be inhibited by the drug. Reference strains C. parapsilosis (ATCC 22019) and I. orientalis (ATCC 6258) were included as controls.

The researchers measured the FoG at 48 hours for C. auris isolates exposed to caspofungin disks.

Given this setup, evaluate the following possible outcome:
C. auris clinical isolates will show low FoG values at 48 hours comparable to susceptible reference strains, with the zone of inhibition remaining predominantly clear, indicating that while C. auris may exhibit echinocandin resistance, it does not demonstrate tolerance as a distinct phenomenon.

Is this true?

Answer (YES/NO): NO